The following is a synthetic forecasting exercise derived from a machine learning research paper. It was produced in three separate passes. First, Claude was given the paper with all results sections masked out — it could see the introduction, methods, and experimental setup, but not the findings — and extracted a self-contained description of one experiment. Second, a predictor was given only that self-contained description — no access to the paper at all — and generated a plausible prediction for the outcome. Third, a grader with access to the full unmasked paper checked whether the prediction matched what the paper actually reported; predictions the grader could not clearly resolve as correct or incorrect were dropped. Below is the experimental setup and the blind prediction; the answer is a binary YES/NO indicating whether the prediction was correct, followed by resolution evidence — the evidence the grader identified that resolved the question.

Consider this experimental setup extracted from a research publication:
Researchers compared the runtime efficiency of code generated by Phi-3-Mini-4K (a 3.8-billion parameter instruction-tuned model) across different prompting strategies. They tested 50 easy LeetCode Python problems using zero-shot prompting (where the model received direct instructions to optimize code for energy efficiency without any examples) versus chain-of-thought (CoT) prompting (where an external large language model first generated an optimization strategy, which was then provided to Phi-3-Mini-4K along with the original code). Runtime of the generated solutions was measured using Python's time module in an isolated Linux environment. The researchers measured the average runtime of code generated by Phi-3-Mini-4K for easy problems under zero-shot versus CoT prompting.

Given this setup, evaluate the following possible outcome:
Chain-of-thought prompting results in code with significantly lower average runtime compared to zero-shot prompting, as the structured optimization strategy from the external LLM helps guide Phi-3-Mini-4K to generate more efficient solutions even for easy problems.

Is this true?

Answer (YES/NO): NO